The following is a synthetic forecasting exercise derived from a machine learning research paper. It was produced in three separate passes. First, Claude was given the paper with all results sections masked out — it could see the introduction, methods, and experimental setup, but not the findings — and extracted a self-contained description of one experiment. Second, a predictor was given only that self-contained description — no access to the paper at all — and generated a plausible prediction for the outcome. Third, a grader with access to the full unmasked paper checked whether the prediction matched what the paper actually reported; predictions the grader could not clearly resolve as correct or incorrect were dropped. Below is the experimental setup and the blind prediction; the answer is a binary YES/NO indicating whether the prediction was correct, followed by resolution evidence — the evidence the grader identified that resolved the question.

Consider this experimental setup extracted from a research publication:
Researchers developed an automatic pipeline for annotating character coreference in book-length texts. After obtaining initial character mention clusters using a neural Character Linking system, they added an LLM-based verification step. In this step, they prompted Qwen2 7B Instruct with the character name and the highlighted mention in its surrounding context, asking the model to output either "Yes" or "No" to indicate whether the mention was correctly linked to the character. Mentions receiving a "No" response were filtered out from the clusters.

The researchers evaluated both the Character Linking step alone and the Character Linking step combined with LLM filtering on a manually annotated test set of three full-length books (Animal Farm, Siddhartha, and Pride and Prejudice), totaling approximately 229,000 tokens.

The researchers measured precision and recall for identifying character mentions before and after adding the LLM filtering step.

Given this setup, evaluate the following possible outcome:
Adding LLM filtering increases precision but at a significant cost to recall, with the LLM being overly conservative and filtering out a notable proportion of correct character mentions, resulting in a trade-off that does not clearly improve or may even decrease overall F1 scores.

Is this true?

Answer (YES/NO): NO